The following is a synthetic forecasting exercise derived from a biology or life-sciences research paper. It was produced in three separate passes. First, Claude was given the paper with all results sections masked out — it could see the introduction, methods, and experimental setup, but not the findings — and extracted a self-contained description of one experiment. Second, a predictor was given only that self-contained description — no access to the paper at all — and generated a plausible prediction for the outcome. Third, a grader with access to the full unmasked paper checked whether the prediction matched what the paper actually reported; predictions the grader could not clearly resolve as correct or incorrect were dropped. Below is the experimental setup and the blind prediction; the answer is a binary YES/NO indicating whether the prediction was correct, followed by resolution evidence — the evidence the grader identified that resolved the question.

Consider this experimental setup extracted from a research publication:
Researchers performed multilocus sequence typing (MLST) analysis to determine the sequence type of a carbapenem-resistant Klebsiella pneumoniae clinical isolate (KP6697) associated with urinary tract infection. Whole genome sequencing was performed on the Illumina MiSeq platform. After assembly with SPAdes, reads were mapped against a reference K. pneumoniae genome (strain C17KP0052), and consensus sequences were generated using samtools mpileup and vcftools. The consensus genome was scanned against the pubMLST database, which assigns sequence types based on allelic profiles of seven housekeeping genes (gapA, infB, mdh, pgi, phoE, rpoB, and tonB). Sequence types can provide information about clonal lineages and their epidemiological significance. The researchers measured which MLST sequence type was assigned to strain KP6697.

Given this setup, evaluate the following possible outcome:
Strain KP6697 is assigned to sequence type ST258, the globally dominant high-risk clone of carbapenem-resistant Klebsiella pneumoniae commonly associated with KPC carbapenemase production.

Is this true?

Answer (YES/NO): NO